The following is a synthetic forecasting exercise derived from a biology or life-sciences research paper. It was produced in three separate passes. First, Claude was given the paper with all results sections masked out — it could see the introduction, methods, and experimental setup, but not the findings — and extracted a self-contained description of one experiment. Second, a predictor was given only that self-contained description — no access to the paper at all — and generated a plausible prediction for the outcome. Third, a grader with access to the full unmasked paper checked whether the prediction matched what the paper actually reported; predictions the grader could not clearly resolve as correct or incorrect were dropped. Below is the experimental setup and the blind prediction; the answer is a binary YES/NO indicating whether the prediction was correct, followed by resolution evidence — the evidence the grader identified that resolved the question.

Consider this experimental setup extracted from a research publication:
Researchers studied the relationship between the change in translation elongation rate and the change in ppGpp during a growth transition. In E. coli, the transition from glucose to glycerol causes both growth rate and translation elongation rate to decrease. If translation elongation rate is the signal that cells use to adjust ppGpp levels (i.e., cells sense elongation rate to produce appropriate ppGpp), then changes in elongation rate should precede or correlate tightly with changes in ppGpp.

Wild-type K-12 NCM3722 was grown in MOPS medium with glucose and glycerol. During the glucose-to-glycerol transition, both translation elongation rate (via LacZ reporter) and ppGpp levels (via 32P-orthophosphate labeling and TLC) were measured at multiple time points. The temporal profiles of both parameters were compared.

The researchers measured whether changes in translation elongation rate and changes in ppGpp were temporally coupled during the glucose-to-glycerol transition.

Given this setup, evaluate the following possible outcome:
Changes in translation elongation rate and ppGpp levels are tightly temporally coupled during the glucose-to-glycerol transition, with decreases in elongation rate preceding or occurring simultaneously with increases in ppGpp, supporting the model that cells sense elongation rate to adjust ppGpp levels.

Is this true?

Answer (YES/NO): YES